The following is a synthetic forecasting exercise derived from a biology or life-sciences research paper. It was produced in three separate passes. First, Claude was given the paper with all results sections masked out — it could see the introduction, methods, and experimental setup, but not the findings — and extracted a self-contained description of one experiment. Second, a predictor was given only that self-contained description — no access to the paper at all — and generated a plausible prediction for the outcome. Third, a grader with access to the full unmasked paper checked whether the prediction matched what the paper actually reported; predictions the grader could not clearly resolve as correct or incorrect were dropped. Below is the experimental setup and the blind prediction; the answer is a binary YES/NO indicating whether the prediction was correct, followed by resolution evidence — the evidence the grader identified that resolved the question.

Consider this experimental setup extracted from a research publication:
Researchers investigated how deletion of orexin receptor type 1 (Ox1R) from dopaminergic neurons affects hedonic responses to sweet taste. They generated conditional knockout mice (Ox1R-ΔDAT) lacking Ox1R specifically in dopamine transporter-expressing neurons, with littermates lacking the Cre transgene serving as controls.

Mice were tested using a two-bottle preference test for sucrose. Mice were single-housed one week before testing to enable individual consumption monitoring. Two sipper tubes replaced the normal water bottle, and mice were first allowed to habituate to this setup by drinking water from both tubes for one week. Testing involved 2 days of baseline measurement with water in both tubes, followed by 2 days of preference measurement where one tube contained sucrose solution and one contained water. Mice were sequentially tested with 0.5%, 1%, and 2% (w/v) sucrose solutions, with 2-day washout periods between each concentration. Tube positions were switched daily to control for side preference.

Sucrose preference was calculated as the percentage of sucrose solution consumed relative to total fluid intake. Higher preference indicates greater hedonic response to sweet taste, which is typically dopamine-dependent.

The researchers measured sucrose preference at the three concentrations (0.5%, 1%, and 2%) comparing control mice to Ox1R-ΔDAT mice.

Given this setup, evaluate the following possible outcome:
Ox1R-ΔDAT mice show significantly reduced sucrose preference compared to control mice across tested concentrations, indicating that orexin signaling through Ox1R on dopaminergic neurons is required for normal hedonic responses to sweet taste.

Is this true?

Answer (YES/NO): NO